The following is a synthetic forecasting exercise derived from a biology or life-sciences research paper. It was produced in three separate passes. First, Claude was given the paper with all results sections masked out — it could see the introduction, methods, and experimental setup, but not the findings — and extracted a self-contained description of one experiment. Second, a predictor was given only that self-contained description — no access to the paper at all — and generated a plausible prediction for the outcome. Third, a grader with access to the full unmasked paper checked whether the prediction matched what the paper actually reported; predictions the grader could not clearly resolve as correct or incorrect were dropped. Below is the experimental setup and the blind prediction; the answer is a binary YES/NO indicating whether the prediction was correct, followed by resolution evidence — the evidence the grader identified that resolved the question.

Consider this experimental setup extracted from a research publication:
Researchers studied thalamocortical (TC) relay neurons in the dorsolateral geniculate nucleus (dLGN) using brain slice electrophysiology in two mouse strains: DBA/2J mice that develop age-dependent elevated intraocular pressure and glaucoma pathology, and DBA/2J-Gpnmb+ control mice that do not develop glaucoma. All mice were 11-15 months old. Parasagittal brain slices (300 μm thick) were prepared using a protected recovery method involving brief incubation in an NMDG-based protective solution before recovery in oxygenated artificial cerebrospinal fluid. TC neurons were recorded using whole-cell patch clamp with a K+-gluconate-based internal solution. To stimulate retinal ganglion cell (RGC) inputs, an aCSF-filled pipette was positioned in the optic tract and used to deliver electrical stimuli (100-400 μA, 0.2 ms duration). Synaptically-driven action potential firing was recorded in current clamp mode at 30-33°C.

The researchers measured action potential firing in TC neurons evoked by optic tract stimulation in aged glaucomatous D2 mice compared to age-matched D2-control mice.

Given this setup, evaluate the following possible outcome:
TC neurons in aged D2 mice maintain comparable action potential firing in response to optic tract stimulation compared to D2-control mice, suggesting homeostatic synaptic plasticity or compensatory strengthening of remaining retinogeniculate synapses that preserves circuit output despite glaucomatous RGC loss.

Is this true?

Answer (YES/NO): NO